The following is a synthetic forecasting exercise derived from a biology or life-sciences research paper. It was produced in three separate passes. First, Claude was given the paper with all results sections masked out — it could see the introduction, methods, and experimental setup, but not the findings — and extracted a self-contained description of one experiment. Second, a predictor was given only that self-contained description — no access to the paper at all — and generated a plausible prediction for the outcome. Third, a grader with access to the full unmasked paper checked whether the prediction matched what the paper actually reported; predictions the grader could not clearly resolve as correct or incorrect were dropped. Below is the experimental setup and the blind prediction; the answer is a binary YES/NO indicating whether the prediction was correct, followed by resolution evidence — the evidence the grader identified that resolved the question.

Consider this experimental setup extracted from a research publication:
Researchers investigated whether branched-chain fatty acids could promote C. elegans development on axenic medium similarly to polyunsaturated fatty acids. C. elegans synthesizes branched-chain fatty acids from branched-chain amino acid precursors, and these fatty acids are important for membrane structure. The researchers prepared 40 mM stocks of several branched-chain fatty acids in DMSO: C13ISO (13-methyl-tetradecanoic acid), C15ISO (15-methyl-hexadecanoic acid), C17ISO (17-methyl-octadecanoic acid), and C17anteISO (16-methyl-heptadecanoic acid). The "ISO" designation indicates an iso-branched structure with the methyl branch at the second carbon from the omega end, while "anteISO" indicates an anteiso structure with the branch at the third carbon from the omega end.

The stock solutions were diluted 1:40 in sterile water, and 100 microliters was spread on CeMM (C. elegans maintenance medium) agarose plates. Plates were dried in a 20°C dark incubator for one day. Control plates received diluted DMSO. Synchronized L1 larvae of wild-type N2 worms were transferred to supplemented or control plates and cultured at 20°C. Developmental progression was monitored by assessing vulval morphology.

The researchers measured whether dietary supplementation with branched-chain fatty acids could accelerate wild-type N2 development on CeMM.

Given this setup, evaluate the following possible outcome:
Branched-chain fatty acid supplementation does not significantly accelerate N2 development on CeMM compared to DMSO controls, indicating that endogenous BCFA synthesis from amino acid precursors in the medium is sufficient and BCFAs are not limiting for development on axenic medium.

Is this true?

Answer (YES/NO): NO